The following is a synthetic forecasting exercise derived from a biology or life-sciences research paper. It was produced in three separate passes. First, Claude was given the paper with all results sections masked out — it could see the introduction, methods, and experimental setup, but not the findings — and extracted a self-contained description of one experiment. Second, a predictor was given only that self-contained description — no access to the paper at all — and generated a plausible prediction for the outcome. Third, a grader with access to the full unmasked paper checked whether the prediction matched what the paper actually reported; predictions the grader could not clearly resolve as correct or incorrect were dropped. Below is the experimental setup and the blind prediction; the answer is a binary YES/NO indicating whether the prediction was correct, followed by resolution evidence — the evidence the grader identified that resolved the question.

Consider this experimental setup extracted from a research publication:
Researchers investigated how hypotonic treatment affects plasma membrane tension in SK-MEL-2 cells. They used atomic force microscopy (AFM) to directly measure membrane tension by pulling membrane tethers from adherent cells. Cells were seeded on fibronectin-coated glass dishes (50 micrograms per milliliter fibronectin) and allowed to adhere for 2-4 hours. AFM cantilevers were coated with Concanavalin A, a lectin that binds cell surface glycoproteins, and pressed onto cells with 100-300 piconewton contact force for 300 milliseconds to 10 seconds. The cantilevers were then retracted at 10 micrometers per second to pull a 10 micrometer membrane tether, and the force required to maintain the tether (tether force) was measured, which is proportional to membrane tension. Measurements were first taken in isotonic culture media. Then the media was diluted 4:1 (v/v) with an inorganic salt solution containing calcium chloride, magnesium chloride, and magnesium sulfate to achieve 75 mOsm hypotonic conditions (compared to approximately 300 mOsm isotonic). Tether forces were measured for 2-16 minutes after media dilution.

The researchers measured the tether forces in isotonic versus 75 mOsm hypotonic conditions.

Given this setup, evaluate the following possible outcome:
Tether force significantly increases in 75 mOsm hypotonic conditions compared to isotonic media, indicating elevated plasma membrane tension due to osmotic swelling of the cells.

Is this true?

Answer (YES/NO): YES